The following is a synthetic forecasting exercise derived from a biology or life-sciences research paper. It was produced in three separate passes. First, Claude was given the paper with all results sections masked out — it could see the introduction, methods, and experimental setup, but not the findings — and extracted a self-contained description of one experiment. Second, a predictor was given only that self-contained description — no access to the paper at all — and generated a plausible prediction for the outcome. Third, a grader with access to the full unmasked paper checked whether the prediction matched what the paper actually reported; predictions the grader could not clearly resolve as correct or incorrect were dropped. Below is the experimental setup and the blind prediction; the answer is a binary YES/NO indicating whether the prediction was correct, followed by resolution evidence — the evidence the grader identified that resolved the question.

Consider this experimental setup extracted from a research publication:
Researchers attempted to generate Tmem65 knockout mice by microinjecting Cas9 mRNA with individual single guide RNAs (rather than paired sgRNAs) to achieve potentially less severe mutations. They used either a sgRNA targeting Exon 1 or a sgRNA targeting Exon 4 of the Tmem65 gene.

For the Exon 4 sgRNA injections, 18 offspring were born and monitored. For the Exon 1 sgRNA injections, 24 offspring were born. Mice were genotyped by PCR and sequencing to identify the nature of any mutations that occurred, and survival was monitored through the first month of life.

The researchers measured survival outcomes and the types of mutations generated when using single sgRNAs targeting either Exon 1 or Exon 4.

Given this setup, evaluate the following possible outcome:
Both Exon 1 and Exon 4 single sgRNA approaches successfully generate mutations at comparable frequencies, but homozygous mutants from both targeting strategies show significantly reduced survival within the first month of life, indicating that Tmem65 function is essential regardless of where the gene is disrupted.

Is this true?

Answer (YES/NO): YES